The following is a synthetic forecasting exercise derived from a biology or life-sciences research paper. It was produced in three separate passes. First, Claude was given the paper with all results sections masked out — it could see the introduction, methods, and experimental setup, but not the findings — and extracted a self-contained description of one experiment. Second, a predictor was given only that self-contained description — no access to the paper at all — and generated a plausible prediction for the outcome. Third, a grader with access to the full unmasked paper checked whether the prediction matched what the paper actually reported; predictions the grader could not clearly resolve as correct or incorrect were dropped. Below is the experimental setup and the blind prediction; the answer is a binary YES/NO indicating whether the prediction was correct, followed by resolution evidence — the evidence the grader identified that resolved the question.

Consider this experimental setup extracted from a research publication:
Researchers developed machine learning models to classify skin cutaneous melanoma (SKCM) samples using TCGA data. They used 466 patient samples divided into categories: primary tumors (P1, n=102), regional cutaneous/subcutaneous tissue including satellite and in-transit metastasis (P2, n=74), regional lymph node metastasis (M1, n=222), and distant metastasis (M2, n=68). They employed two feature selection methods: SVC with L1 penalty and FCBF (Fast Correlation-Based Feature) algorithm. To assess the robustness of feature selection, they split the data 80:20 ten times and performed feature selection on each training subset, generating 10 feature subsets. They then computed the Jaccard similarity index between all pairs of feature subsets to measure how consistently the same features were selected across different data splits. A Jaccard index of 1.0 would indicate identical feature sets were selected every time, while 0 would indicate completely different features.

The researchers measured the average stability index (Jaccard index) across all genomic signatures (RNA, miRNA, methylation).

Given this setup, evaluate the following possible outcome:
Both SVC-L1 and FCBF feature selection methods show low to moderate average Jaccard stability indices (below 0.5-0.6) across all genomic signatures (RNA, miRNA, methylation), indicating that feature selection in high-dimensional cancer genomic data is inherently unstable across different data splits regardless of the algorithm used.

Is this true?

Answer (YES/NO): YES